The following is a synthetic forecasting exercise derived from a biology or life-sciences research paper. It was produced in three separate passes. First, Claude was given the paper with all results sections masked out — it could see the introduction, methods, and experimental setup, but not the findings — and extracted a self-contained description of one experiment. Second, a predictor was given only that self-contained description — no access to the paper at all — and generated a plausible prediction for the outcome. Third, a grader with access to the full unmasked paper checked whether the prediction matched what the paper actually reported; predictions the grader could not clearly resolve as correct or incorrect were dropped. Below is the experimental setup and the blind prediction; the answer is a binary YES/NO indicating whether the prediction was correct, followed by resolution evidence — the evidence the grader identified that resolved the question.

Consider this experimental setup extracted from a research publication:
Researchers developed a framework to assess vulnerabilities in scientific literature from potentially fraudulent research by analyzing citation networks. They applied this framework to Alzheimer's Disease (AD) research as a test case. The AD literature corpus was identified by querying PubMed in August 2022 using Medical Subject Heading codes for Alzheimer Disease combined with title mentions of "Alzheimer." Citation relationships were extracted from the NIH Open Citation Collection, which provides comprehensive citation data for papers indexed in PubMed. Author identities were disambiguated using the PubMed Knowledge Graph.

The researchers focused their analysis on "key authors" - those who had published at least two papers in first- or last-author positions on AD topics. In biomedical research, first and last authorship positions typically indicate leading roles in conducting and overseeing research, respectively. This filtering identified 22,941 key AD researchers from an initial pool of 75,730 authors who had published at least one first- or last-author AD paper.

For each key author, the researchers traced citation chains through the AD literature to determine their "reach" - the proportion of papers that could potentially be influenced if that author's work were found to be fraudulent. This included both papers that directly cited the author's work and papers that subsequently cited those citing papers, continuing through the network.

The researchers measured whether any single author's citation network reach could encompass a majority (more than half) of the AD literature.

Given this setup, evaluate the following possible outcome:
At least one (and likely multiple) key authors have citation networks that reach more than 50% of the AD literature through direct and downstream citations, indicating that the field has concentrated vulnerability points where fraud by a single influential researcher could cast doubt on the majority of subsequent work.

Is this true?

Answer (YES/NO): NO